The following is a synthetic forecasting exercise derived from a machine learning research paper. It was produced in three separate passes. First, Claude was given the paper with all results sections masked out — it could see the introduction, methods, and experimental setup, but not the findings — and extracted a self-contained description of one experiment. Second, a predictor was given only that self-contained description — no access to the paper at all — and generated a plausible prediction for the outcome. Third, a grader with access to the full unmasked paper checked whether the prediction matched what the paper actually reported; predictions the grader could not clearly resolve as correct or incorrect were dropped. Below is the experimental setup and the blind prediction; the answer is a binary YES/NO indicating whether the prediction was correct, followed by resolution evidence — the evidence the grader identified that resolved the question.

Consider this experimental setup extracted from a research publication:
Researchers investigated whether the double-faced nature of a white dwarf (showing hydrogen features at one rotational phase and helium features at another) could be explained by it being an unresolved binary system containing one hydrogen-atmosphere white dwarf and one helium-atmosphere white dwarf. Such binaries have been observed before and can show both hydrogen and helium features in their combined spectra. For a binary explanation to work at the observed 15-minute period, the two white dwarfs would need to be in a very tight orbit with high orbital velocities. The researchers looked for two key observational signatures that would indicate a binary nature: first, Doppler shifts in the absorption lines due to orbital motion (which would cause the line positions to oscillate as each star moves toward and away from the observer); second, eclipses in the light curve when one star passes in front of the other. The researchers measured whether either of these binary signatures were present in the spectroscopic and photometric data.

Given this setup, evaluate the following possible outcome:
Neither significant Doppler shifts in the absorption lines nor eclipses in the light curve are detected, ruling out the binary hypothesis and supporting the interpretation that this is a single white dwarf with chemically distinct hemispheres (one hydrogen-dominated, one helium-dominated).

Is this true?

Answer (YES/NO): YES